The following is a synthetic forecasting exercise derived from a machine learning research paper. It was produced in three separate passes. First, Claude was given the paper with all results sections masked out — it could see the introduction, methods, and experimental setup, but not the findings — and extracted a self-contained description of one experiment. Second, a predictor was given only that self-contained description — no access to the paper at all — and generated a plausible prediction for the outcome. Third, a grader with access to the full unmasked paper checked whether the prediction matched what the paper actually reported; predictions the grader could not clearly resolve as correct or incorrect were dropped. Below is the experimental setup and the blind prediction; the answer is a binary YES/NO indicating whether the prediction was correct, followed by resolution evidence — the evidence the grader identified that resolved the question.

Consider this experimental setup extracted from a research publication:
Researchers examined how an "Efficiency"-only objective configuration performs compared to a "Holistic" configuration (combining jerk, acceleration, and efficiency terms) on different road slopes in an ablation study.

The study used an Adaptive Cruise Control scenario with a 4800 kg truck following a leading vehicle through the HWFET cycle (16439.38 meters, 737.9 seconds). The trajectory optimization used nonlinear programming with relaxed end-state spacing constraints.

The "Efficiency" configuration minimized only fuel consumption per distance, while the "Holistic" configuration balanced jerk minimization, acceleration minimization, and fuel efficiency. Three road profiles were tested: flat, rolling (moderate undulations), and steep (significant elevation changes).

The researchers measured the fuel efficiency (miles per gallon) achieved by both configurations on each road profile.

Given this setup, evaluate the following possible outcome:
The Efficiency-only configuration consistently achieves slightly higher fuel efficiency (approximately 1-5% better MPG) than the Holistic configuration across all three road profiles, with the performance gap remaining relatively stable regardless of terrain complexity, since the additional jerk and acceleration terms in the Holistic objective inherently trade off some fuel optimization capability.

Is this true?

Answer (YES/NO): NO